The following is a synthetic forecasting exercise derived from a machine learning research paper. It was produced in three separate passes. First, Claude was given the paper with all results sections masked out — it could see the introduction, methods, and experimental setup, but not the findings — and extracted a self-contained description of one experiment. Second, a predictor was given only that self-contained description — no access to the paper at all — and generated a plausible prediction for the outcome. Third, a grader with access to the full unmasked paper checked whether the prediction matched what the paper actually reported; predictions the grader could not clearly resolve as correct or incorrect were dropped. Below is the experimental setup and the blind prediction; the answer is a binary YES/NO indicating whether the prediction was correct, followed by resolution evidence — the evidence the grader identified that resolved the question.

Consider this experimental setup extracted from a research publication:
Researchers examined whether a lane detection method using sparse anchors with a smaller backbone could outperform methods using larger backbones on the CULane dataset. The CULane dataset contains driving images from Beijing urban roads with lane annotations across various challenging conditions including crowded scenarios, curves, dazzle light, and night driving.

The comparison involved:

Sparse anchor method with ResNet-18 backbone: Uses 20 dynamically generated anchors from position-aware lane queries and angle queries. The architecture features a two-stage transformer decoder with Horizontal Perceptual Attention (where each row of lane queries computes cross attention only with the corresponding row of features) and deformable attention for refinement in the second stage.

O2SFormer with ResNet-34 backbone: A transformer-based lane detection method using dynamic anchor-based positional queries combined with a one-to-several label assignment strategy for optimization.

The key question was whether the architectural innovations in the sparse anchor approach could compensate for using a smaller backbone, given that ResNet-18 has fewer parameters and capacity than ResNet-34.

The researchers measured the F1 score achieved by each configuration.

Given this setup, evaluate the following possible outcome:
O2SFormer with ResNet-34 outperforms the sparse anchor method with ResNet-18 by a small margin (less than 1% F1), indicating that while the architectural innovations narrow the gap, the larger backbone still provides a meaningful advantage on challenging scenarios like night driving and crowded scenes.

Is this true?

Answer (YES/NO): YES